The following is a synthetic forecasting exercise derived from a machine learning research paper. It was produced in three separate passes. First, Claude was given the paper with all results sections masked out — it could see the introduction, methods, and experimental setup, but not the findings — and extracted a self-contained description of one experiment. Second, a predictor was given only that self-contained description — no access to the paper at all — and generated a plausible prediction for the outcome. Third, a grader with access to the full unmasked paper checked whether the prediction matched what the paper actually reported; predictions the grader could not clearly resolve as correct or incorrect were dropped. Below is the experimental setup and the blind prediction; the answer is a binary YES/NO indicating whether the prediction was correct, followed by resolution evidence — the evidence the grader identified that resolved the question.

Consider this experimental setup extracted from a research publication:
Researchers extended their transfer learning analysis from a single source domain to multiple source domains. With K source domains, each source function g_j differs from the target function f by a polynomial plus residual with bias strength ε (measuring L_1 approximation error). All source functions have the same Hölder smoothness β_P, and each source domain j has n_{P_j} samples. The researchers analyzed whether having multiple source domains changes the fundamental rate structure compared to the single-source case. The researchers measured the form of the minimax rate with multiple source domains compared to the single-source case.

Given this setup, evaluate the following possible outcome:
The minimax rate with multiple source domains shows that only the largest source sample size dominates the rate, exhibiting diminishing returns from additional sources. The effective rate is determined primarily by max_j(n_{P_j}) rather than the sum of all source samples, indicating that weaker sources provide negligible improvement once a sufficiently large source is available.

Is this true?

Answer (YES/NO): NO